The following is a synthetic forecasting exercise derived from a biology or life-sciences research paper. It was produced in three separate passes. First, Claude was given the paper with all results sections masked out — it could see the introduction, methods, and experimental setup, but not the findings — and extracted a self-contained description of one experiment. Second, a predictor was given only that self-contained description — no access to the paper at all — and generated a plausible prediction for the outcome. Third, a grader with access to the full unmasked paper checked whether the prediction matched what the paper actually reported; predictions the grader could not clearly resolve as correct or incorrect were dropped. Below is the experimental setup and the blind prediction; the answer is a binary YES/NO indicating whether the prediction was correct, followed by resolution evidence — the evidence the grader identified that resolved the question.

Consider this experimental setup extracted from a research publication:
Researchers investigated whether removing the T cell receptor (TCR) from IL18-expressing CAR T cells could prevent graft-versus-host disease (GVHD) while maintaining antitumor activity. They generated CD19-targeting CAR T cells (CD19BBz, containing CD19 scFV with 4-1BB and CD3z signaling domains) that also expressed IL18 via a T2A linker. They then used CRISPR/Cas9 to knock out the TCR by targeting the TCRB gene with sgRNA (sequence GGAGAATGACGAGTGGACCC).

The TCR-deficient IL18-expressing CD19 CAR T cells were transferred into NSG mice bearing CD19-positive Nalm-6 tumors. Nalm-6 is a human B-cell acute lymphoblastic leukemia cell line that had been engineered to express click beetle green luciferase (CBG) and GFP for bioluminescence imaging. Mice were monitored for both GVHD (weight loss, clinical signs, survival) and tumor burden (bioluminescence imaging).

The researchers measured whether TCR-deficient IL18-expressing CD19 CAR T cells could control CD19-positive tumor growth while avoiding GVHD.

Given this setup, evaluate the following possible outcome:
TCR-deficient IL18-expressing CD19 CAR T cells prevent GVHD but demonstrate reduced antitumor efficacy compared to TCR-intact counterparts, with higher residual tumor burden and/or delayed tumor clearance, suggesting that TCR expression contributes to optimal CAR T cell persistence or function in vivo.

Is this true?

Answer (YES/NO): NO